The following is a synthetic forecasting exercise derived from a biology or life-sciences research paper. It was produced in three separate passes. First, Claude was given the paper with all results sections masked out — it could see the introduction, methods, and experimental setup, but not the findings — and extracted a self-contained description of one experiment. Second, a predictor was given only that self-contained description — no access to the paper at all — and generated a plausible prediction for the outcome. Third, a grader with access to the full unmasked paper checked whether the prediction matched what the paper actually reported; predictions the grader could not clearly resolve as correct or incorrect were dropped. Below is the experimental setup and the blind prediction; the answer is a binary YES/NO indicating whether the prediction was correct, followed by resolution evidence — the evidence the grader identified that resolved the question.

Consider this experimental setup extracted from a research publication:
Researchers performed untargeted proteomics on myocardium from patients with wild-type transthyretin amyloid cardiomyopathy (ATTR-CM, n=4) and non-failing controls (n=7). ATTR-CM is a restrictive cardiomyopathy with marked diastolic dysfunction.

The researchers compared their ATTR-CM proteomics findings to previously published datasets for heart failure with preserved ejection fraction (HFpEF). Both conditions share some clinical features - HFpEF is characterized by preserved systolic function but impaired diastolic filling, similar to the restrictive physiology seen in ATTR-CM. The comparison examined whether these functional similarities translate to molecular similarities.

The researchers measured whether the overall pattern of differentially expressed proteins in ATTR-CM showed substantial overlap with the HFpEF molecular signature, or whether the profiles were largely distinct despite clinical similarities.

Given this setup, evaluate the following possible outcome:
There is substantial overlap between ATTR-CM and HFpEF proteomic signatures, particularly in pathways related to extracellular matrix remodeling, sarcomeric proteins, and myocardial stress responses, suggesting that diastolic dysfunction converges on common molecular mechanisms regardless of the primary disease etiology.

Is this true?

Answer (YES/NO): NO